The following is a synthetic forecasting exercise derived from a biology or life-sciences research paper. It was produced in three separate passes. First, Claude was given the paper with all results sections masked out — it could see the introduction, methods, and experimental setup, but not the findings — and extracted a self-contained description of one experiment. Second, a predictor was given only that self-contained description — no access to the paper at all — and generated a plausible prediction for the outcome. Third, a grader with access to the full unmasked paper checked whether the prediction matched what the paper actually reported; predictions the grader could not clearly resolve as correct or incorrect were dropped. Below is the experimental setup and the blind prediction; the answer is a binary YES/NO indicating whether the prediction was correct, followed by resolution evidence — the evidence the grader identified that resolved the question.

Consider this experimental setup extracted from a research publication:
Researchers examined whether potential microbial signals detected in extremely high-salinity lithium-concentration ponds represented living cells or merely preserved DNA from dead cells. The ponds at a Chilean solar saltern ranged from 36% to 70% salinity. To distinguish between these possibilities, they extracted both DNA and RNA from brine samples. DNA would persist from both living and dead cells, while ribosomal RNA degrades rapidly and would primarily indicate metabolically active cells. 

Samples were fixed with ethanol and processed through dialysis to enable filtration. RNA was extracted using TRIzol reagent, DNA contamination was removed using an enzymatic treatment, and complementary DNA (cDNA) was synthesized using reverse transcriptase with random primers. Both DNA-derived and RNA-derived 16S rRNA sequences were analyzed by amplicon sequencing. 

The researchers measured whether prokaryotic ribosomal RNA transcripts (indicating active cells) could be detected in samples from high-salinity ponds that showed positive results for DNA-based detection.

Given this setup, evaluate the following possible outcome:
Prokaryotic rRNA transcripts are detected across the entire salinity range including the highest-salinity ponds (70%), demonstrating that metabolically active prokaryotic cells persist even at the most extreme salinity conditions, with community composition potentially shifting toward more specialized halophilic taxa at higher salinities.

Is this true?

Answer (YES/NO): NO